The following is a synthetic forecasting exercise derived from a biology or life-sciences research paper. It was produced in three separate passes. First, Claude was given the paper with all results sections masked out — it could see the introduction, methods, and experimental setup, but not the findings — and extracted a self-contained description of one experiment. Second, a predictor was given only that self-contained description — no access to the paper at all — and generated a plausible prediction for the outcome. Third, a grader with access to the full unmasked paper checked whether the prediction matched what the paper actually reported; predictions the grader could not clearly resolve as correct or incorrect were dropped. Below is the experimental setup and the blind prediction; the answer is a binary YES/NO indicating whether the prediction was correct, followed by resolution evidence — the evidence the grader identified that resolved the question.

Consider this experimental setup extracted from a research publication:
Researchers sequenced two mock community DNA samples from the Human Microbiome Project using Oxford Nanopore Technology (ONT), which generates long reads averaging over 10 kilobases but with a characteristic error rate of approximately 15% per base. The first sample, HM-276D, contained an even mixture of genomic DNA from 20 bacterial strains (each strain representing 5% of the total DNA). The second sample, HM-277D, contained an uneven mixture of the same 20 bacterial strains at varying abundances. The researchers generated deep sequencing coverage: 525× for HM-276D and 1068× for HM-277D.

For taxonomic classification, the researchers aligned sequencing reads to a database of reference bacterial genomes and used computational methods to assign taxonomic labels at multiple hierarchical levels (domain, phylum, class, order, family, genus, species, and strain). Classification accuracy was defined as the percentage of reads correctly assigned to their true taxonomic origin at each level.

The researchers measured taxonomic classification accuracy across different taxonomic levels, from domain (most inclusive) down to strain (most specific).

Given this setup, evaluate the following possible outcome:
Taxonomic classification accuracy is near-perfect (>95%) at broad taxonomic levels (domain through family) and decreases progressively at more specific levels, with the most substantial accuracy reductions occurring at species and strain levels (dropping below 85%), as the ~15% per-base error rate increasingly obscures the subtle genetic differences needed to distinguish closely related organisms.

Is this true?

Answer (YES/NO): NO